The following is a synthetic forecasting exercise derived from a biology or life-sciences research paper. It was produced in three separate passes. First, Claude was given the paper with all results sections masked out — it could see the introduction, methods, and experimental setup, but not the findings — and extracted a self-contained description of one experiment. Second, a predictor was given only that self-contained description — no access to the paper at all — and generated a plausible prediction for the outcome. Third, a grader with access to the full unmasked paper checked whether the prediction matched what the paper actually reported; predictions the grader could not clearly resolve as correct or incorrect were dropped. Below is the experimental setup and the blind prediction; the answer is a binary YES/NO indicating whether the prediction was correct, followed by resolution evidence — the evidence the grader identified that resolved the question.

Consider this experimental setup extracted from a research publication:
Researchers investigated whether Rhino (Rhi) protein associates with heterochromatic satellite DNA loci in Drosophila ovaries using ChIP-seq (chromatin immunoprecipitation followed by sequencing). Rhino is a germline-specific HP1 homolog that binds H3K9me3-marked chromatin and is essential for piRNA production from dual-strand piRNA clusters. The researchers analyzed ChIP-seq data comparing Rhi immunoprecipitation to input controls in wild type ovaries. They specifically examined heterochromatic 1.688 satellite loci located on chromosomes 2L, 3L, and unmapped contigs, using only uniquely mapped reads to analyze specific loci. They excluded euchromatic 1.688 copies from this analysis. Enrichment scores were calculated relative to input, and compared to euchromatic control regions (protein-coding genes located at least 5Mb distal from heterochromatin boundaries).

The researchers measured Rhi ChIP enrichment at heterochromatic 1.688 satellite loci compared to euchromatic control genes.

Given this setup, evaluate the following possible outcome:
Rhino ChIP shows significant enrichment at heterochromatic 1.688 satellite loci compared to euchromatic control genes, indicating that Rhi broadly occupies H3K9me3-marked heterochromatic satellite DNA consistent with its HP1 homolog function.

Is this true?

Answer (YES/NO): YES